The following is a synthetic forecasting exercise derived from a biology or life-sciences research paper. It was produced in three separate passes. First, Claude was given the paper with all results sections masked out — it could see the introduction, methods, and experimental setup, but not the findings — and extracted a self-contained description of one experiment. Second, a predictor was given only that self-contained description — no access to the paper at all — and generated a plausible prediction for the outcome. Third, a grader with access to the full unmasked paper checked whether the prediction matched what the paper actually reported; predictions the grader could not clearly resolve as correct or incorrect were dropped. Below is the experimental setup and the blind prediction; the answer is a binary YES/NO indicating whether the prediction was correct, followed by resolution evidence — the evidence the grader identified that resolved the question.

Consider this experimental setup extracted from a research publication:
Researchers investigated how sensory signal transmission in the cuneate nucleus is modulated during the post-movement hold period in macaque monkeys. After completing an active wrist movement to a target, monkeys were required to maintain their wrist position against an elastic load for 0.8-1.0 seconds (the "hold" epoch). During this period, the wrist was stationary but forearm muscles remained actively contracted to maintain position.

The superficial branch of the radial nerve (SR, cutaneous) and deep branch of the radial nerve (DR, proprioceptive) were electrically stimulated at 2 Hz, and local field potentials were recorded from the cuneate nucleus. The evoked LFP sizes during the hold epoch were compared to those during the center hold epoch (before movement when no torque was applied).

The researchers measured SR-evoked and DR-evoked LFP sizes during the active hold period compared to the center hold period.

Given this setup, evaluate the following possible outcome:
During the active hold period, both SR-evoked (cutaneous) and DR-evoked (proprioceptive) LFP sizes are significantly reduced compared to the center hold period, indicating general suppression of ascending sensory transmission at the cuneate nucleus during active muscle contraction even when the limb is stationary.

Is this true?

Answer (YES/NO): YES